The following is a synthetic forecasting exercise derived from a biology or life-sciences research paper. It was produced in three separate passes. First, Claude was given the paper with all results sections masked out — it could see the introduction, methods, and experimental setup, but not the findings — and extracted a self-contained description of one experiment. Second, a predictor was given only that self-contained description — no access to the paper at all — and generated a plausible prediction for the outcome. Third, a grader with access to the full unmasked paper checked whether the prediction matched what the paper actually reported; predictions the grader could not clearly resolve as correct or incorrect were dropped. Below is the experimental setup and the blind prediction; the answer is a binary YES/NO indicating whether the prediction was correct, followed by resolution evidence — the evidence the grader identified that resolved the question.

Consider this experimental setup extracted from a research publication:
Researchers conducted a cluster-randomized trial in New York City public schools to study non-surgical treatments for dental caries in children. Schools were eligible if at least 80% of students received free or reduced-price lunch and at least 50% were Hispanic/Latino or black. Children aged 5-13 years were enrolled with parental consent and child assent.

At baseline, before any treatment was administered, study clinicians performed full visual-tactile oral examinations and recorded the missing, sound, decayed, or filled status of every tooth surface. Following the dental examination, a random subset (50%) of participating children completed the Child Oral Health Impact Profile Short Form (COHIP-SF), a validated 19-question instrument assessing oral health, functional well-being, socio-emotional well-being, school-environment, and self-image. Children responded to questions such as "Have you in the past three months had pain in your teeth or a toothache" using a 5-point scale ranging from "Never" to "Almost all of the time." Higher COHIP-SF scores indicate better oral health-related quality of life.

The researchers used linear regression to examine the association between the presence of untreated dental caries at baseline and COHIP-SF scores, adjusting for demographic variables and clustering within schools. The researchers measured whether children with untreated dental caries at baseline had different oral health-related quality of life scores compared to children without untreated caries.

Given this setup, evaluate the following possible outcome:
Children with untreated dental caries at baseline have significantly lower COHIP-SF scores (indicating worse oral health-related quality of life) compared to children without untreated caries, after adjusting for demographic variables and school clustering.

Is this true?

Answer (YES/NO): NO